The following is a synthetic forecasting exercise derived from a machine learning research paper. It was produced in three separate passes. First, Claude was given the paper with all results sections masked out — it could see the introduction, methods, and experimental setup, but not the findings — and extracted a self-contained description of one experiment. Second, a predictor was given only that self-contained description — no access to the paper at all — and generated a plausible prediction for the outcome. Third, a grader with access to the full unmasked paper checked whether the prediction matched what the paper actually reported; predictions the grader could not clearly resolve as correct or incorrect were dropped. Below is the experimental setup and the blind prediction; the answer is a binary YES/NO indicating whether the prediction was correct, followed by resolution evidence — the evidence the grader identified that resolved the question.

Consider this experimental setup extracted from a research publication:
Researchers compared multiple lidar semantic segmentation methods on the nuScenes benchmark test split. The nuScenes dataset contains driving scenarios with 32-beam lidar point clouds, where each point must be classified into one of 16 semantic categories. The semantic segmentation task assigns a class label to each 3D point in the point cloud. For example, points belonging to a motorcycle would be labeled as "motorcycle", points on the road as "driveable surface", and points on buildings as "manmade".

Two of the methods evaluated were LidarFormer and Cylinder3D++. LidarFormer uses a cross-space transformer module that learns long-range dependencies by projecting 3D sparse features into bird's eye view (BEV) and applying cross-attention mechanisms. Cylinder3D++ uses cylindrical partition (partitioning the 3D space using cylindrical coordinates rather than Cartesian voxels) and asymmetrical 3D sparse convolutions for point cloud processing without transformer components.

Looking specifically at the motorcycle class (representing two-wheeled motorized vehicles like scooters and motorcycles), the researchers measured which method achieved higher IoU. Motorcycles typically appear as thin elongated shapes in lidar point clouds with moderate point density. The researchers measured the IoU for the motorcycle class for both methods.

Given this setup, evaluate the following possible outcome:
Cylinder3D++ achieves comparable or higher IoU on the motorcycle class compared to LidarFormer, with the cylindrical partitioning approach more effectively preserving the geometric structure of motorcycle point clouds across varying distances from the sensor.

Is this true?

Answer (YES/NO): NO